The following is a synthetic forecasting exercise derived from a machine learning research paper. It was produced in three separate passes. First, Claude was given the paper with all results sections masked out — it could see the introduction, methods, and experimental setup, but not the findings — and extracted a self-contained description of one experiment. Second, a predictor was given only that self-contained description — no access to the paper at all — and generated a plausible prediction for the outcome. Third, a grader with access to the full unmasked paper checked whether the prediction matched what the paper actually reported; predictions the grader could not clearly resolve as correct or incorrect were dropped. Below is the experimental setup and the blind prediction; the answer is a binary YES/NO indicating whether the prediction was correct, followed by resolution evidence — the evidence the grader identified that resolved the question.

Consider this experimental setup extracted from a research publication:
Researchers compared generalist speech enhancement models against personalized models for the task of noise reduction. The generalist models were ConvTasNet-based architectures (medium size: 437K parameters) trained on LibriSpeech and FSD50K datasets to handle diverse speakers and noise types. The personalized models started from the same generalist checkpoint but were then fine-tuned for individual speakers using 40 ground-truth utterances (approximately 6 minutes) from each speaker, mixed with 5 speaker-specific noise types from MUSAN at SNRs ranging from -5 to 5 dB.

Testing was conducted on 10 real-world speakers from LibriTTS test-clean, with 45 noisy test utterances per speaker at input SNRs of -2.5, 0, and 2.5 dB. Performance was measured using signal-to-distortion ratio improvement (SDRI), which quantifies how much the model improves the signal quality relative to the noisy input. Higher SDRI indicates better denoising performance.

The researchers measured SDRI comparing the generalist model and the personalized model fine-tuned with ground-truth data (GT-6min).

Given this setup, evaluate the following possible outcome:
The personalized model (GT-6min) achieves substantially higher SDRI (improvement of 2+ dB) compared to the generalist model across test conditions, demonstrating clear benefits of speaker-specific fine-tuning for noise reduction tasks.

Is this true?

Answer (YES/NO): YES